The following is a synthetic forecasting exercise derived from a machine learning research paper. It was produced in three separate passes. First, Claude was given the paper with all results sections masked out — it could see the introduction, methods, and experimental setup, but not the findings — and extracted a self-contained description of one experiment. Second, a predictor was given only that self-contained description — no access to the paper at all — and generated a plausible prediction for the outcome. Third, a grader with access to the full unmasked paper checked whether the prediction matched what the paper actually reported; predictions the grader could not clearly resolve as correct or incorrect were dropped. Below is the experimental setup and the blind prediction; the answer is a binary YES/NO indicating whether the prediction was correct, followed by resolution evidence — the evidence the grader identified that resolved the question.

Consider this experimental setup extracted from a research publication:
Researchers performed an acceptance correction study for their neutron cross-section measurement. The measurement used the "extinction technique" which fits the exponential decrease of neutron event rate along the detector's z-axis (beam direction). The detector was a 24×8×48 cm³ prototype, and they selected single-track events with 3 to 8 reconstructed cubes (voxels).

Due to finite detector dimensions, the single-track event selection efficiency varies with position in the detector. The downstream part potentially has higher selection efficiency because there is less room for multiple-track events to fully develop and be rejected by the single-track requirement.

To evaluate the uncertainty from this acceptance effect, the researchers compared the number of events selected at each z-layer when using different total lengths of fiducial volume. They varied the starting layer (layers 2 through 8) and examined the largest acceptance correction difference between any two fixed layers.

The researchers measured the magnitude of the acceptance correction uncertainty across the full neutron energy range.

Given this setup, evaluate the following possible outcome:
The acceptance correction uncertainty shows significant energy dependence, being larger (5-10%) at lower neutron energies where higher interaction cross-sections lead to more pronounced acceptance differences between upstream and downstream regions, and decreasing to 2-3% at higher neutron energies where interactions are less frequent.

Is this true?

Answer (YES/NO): NO